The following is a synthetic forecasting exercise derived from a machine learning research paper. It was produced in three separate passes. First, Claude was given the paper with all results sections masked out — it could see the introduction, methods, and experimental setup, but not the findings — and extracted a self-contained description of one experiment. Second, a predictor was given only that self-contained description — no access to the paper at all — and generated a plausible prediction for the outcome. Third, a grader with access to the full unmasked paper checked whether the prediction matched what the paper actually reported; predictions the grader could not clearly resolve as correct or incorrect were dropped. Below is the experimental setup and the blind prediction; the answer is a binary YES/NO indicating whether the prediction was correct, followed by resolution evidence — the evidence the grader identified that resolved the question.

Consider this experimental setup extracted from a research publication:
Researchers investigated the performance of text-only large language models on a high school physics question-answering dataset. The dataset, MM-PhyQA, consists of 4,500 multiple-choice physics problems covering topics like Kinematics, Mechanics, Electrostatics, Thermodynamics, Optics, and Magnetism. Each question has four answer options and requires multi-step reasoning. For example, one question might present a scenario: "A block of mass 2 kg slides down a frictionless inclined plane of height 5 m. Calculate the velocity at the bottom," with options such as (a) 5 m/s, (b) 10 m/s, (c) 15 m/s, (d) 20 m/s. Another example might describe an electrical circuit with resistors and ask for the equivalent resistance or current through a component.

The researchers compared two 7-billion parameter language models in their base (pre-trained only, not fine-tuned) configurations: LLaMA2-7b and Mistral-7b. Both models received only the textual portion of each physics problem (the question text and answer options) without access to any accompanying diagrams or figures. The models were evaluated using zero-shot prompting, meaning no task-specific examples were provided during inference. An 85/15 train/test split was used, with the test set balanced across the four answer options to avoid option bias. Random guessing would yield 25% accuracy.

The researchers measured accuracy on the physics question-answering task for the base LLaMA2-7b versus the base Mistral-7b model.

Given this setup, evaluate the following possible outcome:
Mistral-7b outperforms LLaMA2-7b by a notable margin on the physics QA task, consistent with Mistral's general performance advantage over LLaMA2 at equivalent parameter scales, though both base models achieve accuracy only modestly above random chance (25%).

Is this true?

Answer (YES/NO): NO